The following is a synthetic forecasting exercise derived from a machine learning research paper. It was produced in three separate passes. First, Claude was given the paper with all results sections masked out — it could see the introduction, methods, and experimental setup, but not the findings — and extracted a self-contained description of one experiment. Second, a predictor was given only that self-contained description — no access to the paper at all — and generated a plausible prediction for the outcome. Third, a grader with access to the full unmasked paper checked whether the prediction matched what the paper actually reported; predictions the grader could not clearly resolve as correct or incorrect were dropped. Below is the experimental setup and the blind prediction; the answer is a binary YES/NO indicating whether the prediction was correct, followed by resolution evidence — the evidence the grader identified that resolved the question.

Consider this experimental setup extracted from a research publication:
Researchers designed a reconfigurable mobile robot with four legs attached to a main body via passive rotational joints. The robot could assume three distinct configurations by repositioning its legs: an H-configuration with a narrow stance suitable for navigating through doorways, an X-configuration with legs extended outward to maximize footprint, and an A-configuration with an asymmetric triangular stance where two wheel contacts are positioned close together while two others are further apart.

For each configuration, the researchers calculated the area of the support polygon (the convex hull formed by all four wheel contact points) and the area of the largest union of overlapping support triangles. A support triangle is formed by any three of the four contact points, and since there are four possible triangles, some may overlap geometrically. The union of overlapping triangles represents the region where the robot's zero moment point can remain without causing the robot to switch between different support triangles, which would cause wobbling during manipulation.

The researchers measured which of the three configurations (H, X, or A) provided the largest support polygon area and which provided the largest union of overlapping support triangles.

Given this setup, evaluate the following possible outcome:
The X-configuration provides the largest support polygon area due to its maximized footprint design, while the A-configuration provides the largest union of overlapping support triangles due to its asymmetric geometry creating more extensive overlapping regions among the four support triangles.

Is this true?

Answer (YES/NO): YES